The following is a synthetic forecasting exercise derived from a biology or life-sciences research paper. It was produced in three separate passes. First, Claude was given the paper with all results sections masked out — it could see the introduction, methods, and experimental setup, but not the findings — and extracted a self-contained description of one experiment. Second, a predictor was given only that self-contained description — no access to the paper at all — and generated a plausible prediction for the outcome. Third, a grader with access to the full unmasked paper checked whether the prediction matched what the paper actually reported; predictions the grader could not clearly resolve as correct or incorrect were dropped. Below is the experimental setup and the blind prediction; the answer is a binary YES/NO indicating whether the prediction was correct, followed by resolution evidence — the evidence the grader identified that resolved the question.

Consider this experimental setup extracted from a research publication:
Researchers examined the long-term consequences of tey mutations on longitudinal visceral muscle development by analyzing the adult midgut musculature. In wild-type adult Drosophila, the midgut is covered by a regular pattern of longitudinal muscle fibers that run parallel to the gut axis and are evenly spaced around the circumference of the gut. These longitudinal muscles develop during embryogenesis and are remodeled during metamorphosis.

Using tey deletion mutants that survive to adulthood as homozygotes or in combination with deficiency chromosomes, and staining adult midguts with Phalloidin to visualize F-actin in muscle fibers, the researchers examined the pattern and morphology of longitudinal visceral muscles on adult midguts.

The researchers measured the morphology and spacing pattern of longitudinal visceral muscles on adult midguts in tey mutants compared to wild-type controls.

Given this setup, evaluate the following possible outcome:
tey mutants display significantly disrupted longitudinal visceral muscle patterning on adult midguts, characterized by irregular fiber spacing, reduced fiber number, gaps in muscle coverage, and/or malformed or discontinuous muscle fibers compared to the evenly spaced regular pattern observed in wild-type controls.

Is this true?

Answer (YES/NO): YES